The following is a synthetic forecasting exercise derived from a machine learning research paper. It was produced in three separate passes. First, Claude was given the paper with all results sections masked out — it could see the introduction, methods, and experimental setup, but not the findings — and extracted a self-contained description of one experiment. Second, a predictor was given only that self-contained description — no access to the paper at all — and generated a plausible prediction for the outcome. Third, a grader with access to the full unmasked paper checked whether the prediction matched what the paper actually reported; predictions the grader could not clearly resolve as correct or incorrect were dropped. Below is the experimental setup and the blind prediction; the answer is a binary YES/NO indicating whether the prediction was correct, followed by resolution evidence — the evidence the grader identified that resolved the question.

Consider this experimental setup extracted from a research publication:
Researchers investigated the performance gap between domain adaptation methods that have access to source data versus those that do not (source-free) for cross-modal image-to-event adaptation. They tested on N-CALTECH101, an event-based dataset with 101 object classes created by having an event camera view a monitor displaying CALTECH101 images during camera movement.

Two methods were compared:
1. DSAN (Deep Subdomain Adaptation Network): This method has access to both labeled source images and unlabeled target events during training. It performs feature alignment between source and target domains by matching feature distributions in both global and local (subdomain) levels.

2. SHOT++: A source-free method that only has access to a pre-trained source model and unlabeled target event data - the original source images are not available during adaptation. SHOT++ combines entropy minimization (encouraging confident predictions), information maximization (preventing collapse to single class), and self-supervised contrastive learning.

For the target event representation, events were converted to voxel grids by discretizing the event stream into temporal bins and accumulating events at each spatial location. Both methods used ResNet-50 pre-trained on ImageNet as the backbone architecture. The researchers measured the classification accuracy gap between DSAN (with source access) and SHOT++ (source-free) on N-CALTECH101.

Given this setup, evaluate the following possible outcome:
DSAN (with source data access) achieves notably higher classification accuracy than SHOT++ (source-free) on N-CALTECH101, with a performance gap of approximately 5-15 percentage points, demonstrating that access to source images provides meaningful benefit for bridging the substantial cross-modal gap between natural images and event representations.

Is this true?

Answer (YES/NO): YES